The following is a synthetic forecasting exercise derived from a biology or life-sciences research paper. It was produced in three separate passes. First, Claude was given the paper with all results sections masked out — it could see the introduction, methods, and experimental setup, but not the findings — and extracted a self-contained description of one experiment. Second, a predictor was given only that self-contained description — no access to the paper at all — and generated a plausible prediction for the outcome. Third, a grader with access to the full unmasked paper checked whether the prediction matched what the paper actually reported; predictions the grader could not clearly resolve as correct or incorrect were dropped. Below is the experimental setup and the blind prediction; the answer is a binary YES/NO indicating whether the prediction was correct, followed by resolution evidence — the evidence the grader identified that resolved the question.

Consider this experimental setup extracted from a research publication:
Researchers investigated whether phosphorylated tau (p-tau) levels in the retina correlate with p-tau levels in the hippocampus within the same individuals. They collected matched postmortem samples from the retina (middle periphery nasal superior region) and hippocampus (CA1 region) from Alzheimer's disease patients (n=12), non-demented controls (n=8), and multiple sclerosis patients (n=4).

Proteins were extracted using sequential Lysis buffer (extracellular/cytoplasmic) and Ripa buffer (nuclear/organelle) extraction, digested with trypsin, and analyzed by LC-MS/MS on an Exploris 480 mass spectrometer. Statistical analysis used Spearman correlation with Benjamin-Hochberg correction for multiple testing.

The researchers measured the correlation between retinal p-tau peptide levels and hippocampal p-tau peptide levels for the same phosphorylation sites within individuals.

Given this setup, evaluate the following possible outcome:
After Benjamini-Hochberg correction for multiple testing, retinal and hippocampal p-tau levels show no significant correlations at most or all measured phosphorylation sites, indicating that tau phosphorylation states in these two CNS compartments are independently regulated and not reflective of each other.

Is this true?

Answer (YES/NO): NO